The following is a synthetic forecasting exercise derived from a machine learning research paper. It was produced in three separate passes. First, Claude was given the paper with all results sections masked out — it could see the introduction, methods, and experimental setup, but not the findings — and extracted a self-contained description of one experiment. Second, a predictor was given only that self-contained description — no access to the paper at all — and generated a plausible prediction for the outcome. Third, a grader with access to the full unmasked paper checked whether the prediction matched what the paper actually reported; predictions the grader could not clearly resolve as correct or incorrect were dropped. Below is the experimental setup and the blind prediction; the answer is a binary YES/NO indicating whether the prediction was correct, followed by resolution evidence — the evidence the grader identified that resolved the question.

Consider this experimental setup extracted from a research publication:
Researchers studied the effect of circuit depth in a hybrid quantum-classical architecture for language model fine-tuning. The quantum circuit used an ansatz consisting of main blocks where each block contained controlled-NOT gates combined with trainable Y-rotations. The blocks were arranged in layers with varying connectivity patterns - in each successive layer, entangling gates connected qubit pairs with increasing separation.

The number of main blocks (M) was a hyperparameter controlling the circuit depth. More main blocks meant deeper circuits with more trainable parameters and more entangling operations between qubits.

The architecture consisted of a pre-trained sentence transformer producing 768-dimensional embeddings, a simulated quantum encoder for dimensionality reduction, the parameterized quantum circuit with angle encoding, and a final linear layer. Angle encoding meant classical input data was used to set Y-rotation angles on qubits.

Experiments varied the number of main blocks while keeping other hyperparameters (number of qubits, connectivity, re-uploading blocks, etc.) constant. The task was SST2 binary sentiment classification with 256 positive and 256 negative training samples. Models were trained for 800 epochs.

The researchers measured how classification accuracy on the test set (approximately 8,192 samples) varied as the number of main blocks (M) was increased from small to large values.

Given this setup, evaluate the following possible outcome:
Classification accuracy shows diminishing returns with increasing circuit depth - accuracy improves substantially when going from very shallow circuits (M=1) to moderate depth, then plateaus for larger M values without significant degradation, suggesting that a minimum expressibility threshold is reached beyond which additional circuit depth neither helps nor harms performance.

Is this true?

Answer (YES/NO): NO